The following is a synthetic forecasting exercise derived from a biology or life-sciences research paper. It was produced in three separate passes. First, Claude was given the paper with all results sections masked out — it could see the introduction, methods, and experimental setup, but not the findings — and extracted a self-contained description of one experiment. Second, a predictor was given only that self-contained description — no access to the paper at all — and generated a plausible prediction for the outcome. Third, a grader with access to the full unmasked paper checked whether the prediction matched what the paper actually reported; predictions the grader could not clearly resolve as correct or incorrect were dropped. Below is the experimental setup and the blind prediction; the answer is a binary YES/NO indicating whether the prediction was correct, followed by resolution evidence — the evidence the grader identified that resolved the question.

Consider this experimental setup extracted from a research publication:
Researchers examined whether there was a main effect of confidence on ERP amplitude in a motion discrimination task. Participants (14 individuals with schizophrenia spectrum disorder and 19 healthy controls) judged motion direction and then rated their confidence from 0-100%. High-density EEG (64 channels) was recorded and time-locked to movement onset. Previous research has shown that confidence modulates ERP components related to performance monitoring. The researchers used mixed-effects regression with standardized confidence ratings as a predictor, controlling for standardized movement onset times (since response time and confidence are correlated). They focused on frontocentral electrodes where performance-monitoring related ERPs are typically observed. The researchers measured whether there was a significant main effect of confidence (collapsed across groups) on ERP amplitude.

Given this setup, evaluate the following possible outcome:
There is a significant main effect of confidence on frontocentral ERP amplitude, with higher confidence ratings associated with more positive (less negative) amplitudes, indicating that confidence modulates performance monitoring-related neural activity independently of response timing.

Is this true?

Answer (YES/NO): YES